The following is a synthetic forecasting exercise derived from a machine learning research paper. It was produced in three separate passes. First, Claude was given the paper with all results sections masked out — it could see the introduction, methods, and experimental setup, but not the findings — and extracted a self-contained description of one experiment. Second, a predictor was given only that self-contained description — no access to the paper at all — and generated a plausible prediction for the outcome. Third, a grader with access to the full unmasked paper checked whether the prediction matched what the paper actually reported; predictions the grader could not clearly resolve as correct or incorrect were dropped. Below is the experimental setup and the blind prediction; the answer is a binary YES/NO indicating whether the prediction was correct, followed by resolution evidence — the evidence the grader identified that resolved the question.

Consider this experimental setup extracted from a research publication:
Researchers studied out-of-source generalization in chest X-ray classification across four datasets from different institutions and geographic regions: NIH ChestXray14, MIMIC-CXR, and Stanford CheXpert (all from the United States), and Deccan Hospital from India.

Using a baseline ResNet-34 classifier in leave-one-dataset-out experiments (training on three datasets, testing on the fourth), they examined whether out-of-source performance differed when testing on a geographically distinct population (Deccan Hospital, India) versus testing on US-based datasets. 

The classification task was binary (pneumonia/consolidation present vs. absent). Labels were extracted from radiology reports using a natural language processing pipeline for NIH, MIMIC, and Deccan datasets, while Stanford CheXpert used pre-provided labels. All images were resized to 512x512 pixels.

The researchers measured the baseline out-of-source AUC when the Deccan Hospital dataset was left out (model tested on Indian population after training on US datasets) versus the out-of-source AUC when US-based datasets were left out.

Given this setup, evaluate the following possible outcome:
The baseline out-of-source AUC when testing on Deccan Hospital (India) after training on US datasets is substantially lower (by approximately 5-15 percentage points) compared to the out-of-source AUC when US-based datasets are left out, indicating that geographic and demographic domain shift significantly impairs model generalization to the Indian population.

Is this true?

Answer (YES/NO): NO